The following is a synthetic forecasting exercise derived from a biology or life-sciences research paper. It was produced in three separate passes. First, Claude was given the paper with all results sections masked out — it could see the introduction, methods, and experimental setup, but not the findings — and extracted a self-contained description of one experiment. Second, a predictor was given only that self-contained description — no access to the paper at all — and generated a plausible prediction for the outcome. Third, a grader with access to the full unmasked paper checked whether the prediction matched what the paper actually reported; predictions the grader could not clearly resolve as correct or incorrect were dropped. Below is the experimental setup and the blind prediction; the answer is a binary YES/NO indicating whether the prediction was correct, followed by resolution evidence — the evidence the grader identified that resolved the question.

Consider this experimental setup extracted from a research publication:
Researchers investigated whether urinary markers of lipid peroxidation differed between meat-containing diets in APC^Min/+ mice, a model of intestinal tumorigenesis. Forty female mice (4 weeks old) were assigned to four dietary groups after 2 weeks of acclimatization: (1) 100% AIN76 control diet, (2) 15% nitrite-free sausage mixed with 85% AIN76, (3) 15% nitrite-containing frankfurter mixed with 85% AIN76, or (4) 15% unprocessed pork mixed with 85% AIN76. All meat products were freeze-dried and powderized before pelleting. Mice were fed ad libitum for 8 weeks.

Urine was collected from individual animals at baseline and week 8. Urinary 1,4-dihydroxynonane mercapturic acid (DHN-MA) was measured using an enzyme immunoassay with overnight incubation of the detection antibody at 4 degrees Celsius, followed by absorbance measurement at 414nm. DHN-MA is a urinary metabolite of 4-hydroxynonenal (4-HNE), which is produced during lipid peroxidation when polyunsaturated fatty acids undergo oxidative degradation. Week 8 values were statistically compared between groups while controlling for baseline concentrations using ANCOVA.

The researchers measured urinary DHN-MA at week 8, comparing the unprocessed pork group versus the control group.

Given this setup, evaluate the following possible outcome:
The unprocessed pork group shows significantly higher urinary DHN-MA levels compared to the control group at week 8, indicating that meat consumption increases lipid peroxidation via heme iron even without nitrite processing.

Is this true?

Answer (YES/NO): NO